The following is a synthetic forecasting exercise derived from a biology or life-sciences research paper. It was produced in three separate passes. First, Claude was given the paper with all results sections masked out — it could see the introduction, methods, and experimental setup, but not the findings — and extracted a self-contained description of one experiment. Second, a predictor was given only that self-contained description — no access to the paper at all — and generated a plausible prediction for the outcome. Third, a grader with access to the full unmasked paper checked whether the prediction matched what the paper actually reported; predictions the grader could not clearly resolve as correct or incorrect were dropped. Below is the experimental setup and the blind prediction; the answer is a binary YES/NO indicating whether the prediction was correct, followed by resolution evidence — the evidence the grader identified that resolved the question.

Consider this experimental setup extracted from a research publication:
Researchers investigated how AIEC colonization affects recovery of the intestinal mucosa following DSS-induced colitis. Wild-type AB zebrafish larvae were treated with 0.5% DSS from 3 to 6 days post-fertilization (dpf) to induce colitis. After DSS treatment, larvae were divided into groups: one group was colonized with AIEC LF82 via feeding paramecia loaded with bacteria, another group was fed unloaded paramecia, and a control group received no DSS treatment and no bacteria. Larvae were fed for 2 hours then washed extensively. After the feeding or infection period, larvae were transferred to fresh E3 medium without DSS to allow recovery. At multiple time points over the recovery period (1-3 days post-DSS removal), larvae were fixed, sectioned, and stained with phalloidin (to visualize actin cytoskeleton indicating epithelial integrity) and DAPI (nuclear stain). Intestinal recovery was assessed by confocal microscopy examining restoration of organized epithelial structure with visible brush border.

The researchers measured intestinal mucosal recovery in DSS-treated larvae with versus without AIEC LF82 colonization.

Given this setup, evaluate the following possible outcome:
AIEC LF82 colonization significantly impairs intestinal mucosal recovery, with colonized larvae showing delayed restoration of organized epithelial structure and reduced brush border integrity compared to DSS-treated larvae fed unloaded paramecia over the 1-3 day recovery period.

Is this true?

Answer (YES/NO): YES